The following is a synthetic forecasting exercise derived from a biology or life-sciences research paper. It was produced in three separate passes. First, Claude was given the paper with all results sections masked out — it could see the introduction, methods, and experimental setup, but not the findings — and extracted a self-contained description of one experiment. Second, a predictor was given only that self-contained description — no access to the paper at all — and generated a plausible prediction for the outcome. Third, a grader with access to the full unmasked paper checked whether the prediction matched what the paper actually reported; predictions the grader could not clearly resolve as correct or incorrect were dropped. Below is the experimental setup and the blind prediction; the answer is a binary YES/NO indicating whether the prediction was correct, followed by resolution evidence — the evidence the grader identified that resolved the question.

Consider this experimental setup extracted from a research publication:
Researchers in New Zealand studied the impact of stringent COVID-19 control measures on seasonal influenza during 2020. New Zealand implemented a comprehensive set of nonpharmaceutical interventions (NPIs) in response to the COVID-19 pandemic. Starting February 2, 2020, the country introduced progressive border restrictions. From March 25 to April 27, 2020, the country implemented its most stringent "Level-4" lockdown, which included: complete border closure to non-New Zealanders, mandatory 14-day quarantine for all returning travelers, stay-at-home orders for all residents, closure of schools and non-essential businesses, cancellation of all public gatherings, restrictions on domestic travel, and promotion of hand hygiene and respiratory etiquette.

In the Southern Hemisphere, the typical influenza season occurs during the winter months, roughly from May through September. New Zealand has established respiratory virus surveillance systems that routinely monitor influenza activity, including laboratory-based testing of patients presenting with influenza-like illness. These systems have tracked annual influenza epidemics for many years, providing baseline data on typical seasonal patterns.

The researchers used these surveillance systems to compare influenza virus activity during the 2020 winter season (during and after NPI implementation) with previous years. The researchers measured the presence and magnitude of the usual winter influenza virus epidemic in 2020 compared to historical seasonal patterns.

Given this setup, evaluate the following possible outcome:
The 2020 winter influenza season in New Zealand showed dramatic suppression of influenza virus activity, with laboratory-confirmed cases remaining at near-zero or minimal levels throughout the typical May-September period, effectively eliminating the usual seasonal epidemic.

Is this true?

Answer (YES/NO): YES